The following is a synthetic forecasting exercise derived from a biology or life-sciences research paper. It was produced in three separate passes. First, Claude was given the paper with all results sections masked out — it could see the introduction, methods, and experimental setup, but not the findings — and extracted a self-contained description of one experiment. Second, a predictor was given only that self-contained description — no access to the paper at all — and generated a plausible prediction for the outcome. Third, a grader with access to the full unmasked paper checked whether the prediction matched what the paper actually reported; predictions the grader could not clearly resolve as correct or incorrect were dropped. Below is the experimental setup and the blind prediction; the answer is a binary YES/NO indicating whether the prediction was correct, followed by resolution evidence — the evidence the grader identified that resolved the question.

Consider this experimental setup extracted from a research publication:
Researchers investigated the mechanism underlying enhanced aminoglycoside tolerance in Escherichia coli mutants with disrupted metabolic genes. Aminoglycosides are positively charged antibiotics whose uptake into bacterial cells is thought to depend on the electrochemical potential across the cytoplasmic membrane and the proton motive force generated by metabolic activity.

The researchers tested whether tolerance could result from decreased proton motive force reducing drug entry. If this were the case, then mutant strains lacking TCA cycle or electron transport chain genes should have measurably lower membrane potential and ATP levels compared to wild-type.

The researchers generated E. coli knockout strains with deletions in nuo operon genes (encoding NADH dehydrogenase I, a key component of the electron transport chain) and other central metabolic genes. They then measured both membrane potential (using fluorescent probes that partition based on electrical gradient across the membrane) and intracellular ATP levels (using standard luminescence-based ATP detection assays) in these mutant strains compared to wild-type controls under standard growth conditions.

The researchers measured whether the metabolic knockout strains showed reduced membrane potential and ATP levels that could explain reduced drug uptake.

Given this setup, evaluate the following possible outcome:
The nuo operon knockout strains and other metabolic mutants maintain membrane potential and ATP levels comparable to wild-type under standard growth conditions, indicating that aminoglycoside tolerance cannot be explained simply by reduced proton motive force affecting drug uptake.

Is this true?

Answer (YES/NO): YES